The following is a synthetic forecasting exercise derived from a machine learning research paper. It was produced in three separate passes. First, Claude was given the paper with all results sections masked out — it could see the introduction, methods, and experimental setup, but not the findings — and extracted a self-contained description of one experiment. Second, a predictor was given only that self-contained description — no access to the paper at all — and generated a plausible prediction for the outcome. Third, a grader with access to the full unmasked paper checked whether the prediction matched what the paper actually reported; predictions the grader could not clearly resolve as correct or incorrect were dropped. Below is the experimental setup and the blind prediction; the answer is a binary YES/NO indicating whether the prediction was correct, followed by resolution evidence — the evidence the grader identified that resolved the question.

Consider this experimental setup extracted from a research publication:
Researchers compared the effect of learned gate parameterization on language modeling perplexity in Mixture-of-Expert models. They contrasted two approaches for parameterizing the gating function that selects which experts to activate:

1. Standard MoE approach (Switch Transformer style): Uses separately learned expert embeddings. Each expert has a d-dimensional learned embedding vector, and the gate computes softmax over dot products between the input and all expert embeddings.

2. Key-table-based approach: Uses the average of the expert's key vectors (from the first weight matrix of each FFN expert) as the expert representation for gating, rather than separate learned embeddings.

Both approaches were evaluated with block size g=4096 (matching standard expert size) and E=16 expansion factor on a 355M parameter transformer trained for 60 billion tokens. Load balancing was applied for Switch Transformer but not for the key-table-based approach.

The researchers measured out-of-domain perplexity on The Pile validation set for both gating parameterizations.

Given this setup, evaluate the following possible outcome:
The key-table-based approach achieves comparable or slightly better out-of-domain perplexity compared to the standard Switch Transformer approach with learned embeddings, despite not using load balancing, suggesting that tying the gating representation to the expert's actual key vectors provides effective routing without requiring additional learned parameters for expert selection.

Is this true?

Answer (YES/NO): NO